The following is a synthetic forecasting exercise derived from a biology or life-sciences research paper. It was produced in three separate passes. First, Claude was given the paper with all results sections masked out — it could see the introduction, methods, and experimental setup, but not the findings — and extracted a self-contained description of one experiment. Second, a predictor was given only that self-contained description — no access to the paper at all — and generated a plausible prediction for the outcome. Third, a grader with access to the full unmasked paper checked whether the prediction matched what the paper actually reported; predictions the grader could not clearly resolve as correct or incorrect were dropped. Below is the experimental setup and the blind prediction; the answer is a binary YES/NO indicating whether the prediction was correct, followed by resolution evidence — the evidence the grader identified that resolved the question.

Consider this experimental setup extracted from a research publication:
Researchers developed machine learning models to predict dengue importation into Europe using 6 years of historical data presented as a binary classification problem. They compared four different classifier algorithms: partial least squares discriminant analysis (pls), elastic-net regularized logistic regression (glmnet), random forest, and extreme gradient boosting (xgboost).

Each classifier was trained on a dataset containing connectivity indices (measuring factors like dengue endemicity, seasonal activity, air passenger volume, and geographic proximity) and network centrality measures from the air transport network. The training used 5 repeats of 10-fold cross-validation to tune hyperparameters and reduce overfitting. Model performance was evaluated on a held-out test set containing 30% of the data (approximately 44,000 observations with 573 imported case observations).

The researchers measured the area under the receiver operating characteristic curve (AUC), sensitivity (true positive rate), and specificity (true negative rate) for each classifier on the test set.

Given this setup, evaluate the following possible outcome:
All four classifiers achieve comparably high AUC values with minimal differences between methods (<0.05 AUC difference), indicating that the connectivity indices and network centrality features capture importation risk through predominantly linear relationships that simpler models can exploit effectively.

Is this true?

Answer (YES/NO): NO